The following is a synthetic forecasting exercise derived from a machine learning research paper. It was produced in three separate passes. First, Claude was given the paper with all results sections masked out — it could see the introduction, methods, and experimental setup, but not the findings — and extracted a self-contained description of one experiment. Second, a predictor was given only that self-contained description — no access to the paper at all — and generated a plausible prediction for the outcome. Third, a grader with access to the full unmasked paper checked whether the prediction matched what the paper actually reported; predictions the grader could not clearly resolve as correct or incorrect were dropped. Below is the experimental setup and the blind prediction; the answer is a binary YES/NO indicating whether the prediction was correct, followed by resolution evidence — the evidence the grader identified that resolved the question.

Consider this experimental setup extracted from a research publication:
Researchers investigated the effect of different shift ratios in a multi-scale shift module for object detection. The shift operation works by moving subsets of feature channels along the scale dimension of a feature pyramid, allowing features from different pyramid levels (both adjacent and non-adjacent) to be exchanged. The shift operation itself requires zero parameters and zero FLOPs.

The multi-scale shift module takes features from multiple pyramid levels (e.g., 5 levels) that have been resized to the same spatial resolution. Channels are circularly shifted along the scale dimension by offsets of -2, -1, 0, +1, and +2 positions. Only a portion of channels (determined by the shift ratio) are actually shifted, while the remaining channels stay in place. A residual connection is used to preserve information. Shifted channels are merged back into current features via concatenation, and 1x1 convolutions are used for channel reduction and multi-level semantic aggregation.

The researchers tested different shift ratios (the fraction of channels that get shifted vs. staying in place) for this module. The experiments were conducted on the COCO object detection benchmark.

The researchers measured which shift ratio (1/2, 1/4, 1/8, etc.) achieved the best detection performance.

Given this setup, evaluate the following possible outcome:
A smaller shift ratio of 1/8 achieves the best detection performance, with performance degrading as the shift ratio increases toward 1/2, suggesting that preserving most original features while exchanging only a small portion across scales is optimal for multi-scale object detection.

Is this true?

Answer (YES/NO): NO